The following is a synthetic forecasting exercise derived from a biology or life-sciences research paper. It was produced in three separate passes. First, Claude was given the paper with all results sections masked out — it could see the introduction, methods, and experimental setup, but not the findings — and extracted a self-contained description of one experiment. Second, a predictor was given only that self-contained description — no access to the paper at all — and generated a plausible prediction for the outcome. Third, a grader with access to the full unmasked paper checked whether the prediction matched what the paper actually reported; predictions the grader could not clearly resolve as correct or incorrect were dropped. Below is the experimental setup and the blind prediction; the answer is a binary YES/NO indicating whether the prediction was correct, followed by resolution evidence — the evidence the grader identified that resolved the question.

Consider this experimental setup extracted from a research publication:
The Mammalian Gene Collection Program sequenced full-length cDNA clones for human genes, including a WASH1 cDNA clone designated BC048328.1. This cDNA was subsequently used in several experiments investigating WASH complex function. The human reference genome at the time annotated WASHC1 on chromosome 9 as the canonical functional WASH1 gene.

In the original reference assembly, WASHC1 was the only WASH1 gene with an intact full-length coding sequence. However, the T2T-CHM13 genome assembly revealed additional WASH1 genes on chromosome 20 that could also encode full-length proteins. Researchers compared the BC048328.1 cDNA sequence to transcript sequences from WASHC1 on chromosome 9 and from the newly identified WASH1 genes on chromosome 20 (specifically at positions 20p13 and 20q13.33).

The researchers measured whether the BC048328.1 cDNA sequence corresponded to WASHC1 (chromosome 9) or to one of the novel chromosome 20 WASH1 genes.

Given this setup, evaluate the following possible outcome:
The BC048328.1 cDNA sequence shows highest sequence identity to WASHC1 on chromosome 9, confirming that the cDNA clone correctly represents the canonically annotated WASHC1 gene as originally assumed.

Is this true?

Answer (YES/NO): NO